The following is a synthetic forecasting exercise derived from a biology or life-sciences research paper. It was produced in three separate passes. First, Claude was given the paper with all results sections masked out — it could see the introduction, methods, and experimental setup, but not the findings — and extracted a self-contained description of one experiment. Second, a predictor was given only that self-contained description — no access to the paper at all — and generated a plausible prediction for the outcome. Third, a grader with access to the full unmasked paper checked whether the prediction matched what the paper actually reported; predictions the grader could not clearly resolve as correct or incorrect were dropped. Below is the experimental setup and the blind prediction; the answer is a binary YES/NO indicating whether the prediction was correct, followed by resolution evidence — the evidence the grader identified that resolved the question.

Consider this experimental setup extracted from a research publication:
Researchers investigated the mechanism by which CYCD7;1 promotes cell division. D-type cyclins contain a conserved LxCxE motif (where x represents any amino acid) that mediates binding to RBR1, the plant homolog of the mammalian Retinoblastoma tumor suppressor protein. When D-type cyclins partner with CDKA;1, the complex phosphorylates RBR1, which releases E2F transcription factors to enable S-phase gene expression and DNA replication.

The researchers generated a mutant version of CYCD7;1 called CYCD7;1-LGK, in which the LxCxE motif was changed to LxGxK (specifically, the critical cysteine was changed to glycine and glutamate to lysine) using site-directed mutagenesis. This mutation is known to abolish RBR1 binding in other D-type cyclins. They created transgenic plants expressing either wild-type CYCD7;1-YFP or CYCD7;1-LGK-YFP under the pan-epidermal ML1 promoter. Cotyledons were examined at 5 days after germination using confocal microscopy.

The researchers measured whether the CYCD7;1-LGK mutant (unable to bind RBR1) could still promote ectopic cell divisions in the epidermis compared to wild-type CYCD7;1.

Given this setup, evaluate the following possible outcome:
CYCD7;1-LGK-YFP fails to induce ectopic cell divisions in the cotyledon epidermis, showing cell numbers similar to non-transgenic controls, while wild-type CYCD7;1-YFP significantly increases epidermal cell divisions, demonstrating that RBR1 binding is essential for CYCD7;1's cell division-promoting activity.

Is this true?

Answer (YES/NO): YES